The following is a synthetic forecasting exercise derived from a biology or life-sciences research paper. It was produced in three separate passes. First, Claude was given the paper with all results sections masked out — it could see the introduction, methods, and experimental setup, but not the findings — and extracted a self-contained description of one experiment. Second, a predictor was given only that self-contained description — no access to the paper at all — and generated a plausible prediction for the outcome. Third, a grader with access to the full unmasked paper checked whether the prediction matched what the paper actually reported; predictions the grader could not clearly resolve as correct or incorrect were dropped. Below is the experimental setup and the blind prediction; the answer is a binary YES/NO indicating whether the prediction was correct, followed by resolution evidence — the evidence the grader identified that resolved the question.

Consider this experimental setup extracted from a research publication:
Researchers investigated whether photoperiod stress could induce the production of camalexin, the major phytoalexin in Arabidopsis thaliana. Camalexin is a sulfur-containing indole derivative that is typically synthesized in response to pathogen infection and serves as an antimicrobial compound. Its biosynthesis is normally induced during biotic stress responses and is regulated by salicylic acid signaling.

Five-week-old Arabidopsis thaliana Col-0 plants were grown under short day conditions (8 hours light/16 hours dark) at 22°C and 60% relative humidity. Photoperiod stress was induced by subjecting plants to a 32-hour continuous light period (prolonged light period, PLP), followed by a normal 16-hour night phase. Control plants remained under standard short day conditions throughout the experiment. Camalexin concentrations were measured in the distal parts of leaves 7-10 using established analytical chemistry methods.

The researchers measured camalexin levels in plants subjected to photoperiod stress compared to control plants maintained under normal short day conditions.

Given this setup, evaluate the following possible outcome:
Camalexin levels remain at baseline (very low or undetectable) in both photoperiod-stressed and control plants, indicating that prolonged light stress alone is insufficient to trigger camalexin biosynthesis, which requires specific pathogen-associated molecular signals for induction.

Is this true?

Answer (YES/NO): NO